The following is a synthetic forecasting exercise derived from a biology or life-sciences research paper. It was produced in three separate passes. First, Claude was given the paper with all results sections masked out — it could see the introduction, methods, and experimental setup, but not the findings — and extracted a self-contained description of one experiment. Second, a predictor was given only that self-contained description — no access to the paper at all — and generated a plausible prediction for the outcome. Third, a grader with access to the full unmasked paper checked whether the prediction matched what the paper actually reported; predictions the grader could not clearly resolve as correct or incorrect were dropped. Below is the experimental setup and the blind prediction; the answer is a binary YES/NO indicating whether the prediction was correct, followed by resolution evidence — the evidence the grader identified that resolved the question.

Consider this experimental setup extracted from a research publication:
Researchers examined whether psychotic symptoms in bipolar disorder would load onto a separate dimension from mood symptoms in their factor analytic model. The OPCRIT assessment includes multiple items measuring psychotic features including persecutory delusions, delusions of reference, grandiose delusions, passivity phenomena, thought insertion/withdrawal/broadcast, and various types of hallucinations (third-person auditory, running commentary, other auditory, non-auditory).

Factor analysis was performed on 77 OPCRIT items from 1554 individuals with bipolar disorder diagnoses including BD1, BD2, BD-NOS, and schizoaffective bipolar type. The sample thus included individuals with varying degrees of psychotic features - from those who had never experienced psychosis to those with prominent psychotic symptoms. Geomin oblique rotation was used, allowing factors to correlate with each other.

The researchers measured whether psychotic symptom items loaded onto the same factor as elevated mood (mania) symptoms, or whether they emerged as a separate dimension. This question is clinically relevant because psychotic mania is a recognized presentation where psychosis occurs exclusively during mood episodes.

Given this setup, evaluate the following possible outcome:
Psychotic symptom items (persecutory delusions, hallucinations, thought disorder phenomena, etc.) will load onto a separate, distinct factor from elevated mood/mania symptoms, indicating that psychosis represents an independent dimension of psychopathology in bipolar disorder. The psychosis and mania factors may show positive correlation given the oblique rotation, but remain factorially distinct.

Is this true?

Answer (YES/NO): YES